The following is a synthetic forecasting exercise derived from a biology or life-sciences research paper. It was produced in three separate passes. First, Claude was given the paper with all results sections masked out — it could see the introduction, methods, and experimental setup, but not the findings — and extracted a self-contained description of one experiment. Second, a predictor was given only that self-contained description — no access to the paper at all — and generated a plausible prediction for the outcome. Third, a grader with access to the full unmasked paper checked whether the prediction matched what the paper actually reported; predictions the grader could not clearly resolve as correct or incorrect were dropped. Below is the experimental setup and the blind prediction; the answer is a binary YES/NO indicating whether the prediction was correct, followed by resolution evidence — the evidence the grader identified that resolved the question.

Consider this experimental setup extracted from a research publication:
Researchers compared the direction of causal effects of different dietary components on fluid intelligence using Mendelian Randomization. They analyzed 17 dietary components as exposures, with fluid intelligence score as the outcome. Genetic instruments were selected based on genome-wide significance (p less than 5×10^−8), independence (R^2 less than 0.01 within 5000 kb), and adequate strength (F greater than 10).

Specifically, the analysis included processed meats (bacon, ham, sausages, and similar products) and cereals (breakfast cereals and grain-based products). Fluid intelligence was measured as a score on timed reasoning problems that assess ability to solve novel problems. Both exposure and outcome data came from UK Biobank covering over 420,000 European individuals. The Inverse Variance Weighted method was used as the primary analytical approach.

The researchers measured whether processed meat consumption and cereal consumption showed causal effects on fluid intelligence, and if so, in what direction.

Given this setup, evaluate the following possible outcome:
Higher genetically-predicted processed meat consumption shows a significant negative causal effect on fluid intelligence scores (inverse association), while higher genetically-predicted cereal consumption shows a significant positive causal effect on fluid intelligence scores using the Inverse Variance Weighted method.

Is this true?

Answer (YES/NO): NO